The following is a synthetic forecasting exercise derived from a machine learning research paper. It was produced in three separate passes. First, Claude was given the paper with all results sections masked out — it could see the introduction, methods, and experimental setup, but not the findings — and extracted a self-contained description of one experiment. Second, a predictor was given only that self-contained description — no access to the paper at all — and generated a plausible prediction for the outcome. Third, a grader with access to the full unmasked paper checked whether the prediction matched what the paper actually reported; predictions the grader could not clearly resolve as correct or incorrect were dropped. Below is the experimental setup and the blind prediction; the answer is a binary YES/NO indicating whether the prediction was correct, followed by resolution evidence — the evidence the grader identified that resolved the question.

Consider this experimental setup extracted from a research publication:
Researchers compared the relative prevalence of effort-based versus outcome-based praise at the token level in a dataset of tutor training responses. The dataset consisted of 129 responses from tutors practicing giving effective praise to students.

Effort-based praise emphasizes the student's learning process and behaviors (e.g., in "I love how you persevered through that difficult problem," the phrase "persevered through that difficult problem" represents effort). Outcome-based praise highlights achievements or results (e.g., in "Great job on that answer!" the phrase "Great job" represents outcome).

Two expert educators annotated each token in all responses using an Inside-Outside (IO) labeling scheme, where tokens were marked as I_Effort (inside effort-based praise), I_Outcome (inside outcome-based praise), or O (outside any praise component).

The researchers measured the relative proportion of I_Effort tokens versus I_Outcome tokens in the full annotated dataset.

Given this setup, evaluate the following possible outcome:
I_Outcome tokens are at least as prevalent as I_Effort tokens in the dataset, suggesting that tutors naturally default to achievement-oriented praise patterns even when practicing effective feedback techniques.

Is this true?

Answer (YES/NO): NO